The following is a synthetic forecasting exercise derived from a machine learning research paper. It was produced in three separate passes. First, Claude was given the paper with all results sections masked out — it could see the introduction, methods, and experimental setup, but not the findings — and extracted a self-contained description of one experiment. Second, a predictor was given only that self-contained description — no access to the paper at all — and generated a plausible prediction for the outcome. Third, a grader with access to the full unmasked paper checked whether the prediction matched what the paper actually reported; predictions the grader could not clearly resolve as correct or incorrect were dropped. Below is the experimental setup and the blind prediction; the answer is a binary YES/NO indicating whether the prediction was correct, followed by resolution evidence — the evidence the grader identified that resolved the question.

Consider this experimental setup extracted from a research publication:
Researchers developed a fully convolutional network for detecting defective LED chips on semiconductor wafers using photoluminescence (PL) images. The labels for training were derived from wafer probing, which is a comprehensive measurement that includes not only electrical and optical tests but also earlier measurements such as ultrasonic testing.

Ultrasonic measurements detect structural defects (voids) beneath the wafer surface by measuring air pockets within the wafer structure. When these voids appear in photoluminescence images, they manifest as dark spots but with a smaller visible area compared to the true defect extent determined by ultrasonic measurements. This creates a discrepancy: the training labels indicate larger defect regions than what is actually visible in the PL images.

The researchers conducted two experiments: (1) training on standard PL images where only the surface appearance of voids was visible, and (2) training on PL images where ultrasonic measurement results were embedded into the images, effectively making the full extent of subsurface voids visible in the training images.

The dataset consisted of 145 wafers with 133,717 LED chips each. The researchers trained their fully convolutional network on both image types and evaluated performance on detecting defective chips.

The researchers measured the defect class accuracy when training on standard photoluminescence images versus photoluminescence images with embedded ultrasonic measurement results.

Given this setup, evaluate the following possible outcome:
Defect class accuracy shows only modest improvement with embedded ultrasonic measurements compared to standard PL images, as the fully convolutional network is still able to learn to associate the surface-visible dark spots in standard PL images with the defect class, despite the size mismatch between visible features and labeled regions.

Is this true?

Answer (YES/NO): NO